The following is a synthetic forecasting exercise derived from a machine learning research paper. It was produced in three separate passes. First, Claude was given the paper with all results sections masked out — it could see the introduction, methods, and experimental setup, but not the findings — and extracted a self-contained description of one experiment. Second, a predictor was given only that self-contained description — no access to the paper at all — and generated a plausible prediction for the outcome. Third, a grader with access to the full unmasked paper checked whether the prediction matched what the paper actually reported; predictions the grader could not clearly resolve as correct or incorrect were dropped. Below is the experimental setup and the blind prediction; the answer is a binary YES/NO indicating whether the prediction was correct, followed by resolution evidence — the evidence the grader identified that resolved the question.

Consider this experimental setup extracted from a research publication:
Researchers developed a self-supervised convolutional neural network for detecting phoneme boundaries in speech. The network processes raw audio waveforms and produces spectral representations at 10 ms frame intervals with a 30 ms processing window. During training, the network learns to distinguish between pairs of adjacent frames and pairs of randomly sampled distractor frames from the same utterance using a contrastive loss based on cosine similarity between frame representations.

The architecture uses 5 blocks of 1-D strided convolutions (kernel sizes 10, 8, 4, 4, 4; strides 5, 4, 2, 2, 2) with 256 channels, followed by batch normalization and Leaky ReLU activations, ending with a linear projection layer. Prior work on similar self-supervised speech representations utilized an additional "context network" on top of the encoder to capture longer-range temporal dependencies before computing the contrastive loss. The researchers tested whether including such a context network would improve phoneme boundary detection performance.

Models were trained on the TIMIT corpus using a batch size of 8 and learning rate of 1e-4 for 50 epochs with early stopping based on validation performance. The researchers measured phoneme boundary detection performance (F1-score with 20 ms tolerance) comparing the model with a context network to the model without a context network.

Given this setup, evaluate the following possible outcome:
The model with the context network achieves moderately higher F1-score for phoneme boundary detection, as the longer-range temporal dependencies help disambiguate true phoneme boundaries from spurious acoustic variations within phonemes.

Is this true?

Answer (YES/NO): NO